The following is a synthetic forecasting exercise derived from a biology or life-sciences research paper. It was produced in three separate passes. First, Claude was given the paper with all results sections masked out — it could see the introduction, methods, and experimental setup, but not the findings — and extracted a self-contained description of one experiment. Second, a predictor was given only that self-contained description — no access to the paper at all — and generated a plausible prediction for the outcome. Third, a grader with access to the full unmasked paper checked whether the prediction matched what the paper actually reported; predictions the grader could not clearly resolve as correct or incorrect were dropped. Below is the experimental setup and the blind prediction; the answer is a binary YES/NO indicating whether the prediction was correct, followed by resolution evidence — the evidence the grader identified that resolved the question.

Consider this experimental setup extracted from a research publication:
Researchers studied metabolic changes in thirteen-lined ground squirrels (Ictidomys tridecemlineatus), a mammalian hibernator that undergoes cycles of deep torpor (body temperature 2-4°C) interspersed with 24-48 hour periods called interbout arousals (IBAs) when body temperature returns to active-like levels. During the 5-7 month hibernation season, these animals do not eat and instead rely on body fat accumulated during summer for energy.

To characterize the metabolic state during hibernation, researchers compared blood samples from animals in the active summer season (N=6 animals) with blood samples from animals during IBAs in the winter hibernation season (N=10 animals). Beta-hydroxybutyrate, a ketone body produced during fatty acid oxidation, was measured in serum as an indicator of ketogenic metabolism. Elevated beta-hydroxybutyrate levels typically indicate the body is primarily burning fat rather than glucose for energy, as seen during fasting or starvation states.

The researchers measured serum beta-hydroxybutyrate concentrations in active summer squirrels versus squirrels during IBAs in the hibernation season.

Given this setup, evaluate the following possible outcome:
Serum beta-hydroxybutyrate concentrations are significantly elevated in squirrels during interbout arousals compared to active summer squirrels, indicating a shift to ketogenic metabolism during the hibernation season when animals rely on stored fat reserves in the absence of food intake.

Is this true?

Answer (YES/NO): YES